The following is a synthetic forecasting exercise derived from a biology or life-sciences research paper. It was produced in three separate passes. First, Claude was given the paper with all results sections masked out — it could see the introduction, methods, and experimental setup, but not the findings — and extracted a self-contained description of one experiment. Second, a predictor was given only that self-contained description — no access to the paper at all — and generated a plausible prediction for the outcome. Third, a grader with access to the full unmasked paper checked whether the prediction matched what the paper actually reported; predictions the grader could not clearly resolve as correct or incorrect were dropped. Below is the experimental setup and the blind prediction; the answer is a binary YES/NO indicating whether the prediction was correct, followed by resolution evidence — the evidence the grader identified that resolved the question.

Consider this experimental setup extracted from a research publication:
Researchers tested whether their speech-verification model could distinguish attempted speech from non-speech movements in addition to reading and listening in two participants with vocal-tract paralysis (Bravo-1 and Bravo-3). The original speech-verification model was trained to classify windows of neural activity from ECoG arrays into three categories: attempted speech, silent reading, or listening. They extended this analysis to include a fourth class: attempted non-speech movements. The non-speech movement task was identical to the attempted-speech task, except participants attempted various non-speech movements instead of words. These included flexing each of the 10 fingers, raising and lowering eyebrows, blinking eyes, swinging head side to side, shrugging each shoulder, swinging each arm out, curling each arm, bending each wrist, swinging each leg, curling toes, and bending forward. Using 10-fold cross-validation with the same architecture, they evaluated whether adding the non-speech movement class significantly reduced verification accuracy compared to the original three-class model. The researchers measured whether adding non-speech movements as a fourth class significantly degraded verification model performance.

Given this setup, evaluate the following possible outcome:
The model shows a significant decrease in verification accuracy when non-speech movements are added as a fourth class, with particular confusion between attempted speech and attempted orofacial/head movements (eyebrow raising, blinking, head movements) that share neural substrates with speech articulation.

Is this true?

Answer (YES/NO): NO